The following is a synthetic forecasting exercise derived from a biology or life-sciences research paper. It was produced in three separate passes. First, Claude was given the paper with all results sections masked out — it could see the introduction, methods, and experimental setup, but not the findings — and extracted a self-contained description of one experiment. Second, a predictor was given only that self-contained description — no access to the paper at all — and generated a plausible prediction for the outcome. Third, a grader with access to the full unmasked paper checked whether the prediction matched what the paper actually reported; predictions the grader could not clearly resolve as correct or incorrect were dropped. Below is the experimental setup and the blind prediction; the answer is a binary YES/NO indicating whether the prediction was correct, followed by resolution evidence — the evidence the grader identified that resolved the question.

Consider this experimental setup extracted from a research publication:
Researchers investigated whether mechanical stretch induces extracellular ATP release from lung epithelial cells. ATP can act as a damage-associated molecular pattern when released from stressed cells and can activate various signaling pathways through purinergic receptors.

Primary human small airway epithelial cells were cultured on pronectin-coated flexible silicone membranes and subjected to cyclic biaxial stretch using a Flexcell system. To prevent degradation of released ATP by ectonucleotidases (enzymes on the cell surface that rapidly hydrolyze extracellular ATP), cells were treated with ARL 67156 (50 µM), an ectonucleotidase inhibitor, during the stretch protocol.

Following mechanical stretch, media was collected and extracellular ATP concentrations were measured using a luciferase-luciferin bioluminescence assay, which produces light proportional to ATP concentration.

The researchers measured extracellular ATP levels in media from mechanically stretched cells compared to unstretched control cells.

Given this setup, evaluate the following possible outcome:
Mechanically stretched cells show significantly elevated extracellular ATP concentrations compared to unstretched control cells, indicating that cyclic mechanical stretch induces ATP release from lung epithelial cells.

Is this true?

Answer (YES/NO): YES